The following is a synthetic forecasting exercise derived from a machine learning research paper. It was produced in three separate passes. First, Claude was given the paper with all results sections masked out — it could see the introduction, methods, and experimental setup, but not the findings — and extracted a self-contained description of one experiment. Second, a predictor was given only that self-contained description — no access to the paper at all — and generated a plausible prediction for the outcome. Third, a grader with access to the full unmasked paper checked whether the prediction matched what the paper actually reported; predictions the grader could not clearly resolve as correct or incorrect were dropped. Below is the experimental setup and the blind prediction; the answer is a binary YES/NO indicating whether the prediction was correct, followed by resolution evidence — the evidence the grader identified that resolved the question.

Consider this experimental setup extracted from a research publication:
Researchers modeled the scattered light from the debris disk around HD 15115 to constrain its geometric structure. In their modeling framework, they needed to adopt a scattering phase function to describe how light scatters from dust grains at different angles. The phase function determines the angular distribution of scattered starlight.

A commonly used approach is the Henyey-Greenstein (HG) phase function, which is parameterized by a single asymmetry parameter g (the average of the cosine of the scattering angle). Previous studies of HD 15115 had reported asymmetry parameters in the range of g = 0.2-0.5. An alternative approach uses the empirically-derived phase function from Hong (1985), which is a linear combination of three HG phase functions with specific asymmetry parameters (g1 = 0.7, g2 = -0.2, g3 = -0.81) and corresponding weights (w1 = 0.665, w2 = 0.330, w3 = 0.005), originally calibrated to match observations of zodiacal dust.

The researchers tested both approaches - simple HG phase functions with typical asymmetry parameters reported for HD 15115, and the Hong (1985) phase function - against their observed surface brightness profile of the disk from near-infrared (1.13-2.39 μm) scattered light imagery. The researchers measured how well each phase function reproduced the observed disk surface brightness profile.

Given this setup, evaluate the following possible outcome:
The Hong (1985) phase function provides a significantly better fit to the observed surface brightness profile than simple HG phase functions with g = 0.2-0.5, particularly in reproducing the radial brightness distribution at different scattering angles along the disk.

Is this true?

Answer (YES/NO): YES